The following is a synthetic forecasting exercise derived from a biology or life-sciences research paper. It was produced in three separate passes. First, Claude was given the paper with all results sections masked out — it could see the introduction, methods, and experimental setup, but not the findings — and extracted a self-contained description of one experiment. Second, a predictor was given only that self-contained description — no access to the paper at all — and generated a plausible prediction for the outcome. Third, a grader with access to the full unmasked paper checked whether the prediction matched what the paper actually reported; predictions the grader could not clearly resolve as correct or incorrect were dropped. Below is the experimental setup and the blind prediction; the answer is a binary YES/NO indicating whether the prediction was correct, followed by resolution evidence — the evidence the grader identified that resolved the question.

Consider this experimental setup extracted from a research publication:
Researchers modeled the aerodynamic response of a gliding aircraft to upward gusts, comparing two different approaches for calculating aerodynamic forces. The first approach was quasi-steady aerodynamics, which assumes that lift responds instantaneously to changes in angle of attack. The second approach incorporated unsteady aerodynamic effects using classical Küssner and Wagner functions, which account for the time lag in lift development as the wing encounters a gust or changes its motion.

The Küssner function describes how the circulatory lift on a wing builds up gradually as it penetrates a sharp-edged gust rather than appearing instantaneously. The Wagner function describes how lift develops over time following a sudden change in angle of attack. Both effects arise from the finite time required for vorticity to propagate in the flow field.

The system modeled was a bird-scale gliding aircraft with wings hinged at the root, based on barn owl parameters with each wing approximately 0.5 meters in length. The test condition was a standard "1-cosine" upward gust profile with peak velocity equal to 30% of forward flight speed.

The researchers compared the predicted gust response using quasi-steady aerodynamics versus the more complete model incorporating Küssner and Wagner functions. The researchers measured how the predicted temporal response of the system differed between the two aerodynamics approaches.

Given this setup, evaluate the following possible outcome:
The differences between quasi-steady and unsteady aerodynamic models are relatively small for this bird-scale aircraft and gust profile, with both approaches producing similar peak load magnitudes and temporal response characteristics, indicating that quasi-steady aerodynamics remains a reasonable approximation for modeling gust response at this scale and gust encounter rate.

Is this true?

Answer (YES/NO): YES